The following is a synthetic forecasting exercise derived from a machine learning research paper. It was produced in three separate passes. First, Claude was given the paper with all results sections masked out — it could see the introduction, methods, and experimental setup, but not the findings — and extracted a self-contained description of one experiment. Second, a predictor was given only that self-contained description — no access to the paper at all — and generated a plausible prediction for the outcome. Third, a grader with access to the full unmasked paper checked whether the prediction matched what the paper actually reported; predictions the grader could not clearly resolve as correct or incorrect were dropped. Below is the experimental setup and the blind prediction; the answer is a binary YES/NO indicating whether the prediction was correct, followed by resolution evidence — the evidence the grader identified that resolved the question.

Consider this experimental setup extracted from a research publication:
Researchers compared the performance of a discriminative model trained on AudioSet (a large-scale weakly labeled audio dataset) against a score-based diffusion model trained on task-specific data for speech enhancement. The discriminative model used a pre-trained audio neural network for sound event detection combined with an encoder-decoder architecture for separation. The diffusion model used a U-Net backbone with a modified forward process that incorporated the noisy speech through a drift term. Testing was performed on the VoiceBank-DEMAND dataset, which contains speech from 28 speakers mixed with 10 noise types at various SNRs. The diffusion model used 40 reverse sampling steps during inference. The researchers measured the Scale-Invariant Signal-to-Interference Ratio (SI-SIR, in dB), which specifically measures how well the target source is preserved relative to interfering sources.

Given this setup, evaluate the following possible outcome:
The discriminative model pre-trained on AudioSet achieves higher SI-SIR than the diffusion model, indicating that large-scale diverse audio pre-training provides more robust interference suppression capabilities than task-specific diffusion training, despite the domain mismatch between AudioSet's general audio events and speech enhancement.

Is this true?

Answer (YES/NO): YES